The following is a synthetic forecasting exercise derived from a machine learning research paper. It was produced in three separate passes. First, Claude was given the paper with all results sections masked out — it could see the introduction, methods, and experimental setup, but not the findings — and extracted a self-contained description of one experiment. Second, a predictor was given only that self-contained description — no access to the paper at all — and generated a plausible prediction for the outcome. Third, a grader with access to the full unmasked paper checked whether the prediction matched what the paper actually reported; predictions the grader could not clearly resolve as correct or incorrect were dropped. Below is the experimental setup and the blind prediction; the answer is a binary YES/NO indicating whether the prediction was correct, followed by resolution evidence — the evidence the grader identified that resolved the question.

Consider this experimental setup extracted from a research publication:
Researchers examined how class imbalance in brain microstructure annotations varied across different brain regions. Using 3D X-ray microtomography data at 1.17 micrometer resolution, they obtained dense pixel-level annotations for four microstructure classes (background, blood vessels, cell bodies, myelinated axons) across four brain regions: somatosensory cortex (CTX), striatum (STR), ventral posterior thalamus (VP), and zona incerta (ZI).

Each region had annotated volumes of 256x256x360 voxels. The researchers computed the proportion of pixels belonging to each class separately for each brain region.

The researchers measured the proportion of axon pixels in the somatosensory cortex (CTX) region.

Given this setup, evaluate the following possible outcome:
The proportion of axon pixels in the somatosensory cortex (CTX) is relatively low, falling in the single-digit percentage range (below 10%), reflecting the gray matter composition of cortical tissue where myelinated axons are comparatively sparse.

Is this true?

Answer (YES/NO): YES